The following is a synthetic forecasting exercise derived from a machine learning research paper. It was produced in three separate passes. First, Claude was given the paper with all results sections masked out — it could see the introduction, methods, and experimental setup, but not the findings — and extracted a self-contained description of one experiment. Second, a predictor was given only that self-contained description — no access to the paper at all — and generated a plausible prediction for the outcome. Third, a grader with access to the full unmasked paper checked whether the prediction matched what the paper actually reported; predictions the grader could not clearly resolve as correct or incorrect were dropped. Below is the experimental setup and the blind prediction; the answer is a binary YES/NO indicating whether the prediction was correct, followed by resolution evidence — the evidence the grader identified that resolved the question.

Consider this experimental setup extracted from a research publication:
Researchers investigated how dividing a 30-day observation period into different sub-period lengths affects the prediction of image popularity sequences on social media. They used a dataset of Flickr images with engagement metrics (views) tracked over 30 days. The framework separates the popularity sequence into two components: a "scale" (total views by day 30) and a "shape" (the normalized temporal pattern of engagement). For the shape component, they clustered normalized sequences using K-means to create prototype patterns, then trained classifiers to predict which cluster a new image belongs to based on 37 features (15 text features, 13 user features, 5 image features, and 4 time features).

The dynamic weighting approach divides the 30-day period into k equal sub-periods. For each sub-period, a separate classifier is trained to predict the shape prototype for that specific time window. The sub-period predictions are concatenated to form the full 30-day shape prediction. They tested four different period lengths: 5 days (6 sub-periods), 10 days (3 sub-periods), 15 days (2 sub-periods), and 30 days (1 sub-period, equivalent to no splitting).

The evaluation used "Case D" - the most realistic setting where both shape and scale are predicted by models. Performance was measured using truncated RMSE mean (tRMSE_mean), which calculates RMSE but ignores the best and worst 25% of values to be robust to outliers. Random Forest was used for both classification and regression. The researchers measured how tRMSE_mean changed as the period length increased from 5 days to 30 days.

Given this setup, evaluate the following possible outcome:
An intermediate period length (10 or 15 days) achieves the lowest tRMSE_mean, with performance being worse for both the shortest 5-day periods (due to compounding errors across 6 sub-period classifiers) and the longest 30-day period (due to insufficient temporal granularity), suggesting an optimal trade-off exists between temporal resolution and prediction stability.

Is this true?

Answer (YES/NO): NO